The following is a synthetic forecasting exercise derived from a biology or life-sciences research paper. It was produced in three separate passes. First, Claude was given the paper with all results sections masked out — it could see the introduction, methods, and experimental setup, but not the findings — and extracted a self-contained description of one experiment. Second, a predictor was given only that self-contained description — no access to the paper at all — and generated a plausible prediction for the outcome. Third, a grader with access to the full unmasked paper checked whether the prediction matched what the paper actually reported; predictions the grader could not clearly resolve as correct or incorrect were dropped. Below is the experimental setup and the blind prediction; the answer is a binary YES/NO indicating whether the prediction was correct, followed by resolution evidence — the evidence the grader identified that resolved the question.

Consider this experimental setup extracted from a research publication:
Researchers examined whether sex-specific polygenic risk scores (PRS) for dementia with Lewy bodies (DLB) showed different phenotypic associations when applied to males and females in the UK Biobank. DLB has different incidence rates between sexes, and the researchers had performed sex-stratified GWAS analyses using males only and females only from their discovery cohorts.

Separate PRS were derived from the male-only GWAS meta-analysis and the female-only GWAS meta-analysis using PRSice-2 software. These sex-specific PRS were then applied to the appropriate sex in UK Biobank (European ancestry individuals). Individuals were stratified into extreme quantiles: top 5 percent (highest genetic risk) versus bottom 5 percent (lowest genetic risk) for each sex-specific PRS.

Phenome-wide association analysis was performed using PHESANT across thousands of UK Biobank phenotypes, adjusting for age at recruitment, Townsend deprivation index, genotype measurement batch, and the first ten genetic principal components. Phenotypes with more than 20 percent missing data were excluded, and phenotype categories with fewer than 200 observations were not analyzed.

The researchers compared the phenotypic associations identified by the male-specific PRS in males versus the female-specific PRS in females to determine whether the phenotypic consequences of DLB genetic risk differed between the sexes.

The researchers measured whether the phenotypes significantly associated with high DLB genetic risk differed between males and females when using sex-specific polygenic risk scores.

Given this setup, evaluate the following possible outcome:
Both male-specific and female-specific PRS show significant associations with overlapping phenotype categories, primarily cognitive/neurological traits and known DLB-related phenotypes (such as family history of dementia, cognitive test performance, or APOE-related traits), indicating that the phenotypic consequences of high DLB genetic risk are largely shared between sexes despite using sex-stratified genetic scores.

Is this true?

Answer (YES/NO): NO